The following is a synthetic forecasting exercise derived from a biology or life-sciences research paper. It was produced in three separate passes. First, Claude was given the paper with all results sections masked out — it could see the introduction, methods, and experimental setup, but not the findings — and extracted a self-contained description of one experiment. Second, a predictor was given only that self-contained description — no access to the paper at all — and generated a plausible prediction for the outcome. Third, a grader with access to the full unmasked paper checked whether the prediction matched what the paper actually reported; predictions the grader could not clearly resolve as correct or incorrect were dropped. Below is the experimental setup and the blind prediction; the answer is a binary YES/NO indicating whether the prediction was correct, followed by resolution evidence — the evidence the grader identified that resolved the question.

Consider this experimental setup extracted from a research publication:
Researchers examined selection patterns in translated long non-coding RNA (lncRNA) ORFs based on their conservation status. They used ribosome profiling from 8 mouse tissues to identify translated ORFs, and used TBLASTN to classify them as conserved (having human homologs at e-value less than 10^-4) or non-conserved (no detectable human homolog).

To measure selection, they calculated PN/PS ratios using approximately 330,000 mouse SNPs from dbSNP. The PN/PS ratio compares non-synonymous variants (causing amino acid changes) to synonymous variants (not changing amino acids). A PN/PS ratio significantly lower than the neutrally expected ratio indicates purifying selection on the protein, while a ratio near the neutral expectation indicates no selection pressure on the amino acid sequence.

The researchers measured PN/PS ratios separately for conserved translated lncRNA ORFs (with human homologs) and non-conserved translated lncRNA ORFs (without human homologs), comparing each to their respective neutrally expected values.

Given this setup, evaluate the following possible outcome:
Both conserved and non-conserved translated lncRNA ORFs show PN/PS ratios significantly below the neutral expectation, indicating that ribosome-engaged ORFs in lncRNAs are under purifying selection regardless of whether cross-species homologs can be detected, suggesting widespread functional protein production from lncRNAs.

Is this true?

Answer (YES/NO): NO